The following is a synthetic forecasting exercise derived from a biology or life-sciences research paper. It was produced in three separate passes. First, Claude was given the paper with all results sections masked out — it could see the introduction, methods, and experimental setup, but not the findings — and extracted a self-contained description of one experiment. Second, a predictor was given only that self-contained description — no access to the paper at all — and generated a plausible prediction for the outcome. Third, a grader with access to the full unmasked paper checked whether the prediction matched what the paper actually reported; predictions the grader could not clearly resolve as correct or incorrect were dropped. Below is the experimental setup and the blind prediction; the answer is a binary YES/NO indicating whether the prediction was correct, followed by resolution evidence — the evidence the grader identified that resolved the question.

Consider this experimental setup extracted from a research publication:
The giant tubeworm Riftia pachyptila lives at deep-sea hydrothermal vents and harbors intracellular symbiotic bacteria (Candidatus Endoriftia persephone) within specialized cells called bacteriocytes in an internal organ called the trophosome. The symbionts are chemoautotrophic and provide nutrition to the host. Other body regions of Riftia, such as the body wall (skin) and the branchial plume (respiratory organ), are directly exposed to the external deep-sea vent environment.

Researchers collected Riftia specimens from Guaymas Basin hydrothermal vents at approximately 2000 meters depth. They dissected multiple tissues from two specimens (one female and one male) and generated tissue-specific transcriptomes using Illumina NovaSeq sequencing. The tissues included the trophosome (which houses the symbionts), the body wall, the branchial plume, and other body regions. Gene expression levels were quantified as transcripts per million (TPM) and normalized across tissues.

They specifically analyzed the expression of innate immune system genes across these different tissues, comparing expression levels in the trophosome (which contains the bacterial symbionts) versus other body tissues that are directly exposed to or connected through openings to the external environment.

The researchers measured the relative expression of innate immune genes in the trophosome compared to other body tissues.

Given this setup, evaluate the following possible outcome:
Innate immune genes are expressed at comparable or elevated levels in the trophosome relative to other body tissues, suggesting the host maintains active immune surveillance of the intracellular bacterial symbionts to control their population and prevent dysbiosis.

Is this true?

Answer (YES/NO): NO